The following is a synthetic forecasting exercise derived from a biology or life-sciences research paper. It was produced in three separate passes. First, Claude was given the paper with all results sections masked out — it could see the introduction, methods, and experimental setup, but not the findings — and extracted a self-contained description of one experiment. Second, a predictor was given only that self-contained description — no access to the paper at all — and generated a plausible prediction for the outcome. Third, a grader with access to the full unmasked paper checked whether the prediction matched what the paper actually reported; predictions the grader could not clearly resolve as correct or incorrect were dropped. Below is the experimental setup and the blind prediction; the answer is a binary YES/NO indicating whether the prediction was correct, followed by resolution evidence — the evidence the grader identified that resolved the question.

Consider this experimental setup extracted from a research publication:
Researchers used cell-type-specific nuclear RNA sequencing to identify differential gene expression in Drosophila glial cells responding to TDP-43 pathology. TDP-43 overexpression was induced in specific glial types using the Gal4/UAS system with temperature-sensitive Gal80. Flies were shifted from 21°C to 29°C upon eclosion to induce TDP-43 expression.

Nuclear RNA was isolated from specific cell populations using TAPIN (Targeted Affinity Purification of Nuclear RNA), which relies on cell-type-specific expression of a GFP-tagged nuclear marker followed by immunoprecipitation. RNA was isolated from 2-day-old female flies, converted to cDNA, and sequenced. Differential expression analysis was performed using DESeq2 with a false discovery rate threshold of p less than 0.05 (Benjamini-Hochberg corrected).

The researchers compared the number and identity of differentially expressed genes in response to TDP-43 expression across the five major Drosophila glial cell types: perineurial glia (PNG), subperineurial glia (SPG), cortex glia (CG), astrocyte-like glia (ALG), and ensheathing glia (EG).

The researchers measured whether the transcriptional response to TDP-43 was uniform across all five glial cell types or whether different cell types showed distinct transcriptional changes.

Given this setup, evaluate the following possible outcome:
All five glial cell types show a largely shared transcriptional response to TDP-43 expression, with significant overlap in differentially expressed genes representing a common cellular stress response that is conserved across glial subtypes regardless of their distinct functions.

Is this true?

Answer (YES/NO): NO